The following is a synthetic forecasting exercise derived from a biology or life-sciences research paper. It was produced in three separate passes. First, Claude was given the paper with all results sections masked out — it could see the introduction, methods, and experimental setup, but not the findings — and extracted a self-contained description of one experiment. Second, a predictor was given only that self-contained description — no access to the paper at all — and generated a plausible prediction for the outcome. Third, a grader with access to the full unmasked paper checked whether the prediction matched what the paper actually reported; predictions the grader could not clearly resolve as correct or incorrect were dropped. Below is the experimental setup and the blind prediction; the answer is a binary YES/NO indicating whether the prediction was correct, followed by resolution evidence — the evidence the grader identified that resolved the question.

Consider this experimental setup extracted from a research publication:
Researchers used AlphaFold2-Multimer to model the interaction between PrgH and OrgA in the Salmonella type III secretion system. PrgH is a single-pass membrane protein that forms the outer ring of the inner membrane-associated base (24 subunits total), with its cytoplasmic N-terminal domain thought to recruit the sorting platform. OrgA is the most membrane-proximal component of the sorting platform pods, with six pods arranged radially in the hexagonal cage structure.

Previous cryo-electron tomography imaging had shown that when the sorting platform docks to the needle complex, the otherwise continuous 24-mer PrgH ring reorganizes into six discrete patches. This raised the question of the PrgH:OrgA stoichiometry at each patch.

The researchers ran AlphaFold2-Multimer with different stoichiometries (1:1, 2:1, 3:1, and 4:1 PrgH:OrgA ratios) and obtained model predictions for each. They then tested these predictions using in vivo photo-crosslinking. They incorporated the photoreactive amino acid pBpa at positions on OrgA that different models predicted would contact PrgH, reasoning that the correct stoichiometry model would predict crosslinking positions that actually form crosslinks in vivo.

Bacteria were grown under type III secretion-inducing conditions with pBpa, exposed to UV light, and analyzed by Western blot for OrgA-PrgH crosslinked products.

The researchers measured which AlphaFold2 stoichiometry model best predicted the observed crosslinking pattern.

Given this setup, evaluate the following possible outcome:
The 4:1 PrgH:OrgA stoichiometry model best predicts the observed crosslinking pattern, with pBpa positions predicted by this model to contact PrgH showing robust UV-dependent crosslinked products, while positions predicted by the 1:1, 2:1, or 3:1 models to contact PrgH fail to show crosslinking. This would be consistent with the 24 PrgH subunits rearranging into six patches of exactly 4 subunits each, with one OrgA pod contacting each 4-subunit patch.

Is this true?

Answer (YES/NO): NO